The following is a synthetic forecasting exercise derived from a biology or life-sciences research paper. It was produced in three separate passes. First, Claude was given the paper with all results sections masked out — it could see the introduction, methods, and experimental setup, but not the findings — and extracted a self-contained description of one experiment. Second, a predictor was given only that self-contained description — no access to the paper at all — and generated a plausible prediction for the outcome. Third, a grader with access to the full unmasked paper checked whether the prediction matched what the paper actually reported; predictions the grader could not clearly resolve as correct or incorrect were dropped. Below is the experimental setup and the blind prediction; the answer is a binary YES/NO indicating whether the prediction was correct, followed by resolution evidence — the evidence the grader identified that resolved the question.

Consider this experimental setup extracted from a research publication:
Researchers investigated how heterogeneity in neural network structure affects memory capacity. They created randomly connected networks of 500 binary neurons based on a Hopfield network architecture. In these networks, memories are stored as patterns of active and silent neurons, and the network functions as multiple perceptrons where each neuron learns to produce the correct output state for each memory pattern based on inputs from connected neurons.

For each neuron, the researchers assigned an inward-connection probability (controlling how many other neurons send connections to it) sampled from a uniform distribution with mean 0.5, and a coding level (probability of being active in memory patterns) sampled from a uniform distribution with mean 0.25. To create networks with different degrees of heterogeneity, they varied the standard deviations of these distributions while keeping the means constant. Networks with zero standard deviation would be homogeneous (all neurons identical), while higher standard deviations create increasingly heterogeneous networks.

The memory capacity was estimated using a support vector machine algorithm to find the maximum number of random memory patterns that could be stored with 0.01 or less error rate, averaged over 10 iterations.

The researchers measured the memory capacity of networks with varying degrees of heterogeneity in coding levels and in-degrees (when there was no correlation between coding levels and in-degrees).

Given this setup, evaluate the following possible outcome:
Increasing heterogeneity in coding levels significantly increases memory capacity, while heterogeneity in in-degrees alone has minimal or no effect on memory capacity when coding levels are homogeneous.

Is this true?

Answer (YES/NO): NO